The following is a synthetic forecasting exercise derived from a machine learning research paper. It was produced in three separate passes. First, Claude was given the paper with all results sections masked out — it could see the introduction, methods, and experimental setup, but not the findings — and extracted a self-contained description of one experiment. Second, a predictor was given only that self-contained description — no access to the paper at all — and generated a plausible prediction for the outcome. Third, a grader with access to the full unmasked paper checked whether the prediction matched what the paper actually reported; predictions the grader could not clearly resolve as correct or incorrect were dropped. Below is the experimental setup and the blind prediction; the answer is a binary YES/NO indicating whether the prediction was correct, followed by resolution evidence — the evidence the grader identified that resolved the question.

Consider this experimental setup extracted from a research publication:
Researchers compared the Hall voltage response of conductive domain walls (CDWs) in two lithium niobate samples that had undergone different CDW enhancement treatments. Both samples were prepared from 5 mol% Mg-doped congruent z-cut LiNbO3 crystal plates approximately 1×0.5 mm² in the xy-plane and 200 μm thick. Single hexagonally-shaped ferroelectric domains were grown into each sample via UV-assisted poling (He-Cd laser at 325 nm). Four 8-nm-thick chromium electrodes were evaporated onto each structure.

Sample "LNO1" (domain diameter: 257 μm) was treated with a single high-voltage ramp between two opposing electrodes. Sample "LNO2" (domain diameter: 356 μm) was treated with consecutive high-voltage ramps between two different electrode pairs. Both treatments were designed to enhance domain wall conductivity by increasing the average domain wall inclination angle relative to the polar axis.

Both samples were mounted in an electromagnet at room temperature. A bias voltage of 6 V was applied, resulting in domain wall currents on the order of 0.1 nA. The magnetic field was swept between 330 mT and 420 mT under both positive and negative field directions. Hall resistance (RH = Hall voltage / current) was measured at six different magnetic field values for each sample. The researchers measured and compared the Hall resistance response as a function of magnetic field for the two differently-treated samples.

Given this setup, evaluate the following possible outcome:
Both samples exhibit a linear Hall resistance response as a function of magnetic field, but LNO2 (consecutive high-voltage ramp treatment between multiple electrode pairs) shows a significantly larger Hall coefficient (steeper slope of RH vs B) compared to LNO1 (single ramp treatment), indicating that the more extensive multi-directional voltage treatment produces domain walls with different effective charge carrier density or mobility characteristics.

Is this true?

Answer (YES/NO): NO